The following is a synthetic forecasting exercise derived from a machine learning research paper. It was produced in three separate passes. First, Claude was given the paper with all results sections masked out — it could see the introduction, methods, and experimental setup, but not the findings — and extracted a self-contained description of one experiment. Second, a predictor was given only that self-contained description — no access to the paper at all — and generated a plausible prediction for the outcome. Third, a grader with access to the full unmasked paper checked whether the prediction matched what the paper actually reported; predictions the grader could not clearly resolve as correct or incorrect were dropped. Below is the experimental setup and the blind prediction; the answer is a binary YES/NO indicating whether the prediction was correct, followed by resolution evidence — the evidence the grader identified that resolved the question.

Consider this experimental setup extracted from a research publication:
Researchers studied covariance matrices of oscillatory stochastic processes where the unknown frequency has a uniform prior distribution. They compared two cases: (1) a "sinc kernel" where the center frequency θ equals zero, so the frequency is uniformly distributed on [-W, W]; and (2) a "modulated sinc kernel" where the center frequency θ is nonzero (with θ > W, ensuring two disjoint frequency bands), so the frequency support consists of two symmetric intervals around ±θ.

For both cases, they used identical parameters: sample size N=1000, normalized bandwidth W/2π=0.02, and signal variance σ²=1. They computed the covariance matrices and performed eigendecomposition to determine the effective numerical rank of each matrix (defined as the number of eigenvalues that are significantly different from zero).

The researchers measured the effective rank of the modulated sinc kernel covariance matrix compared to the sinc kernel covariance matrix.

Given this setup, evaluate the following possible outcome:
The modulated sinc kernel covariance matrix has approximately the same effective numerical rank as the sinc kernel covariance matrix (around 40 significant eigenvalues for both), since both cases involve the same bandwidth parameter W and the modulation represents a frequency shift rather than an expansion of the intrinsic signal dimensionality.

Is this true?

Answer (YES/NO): NO